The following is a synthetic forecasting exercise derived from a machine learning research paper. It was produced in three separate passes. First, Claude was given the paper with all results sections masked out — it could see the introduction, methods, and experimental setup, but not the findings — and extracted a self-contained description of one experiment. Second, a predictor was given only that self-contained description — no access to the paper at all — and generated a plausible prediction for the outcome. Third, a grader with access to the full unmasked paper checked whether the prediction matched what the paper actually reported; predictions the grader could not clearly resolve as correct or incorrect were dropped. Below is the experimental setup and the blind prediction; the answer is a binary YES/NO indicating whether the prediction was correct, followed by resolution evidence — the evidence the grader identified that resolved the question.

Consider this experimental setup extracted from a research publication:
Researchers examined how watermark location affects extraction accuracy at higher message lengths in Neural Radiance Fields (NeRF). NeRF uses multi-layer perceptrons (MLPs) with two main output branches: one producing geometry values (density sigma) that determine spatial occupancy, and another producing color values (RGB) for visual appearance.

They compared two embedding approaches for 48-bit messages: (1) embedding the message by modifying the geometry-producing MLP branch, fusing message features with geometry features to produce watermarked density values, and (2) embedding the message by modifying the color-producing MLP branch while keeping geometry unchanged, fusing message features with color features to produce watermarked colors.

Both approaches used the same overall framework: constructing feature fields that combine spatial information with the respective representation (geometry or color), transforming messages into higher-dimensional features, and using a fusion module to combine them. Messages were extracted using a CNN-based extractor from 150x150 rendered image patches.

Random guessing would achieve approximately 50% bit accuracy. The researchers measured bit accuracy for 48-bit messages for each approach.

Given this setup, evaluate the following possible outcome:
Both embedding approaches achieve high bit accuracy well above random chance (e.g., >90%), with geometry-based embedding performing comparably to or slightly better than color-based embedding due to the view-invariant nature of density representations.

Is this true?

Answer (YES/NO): NO